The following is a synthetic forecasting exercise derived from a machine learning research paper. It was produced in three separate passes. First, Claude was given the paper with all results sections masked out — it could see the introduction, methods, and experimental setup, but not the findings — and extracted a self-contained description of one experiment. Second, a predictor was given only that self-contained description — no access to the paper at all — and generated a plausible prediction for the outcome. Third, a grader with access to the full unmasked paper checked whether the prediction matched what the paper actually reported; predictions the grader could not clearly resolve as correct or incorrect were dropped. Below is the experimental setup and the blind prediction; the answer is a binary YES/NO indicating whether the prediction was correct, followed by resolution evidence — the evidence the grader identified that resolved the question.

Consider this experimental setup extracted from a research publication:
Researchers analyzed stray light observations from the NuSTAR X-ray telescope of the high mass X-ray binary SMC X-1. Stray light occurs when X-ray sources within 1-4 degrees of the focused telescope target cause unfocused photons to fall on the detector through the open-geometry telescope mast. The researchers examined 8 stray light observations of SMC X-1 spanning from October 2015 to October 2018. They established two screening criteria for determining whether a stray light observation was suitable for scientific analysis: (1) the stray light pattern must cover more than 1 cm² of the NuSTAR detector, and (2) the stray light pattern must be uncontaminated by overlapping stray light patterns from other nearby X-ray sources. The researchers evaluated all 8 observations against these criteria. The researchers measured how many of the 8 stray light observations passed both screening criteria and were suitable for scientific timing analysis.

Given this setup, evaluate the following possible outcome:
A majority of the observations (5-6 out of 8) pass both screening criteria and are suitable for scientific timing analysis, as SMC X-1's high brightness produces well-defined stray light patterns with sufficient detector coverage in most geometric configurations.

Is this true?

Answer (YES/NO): YES